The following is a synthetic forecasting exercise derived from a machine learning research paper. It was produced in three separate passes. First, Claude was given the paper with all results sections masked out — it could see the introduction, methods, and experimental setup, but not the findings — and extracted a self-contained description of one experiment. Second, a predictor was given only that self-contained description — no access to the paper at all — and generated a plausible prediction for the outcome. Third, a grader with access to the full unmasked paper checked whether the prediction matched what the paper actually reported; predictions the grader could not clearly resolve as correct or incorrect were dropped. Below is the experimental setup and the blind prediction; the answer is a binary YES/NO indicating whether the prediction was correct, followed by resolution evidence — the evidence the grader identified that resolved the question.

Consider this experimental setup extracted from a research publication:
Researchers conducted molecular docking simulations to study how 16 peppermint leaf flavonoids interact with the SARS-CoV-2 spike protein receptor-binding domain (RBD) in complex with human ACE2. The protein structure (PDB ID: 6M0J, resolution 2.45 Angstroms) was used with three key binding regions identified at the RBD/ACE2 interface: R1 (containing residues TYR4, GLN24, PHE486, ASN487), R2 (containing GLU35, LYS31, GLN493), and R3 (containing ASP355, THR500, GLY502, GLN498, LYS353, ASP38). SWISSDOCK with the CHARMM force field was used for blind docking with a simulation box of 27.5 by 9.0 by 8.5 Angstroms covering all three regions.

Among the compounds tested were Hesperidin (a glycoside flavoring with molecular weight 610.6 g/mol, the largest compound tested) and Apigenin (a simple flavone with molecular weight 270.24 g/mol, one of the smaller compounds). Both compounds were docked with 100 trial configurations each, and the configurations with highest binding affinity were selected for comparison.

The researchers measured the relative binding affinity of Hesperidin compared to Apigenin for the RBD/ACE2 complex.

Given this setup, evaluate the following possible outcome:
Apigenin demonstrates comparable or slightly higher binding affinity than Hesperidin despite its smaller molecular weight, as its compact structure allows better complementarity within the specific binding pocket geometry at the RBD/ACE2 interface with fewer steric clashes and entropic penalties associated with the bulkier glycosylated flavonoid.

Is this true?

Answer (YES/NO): NO